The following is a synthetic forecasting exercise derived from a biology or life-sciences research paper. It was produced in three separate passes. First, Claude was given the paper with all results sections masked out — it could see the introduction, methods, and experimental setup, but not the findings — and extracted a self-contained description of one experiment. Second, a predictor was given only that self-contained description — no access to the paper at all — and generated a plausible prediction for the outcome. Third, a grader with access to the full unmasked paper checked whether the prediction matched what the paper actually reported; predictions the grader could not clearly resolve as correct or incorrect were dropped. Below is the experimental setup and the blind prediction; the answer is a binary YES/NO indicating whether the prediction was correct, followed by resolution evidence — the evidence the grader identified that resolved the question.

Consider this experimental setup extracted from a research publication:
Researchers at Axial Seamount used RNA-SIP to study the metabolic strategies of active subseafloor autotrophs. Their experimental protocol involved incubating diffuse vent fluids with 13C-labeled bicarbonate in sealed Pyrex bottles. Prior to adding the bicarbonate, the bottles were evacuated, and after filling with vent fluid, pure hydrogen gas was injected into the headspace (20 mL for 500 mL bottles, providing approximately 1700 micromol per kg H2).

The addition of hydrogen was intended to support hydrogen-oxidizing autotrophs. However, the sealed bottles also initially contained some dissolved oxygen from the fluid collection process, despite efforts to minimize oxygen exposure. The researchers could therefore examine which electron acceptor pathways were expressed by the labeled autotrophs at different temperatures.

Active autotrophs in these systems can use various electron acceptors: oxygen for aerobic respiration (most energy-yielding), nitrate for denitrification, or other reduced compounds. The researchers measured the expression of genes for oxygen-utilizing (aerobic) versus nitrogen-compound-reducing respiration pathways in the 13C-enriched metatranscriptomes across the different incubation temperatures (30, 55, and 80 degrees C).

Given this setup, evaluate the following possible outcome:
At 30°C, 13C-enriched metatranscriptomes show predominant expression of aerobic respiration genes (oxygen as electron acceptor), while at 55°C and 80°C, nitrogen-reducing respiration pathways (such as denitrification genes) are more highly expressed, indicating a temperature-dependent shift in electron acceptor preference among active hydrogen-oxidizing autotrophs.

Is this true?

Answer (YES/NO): NO